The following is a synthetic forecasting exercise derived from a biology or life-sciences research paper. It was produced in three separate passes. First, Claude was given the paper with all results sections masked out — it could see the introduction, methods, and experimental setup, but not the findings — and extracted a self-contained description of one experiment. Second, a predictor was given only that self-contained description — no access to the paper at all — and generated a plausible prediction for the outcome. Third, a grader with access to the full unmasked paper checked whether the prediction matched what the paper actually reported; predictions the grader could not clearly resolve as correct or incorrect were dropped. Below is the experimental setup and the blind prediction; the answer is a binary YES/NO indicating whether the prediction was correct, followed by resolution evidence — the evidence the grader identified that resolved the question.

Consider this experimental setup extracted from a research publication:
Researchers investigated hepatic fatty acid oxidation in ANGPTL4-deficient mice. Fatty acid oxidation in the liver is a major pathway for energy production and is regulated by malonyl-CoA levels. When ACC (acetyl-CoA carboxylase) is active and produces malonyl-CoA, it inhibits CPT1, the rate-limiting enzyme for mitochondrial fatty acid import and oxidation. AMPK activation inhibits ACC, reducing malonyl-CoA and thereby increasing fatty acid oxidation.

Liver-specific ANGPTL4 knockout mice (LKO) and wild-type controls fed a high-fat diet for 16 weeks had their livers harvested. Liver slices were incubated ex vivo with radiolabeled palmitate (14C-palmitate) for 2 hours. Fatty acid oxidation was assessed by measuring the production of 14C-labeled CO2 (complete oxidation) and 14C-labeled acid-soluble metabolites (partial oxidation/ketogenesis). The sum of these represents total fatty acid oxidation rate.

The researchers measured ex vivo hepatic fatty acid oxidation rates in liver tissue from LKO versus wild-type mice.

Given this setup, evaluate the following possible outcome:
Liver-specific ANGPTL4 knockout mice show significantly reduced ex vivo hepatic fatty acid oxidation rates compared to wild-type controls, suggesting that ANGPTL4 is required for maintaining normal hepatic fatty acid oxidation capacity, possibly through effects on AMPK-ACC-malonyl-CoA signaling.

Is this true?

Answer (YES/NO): NO